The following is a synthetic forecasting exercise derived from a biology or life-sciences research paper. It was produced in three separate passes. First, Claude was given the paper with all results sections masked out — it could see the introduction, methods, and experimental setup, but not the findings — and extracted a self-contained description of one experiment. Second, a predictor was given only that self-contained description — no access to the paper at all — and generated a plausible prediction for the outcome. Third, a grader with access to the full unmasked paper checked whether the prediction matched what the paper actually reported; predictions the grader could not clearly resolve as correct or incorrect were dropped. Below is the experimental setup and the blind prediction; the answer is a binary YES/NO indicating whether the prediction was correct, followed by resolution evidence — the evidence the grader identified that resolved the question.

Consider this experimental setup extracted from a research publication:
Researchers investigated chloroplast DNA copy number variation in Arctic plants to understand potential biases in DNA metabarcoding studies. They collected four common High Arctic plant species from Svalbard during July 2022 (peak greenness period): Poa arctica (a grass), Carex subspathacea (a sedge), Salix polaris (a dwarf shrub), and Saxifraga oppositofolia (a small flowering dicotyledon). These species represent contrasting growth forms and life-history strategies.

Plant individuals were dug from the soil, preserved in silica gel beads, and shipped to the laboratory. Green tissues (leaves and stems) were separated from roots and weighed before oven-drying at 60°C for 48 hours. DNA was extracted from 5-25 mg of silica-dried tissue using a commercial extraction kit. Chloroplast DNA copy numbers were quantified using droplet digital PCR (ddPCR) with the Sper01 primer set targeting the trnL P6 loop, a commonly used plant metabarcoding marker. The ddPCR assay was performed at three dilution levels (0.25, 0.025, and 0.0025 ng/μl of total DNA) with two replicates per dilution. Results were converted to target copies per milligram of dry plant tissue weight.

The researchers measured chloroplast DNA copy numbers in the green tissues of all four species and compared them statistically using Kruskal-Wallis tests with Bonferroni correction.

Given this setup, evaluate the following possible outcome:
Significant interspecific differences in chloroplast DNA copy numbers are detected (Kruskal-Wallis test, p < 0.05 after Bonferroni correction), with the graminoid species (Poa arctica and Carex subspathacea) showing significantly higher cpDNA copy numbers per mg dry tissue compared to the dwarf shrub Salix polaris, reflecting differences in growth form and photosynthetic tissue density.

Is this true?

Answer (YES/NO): NO